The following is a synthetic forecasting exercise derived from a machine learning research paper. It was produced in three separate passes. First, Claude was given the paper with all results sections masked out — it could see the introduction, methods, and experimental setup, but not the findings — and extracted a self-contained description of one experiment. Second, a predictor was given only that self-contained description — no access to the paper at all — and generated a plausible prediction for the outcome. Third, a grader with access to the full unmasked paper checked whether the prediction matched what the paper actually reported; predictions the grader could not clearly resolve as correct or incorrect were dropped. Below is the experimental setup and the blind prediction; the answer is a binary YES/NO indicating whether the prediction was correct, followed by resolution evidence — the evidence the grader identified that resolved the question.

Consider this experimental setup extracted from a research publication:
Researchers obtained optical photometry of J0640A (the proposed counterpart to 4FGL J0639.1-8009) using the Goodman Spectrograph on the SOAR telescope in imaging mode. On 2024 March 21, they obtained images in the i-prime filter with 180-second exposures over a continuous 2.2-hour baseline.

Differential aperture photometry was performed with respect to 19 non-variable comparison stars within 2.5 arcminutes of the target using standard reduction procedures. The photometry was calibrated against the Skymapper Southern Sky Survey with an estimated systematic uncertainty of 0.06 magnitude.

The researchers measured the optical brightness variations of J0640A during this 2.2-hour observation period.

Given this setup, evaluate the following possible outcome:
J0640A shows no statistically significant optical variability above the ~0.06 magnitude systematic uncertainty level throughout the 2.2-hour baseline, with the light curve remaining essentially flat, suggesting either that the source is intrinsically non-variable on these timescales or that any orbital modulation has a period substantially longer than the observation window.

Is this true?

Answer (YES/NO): NO